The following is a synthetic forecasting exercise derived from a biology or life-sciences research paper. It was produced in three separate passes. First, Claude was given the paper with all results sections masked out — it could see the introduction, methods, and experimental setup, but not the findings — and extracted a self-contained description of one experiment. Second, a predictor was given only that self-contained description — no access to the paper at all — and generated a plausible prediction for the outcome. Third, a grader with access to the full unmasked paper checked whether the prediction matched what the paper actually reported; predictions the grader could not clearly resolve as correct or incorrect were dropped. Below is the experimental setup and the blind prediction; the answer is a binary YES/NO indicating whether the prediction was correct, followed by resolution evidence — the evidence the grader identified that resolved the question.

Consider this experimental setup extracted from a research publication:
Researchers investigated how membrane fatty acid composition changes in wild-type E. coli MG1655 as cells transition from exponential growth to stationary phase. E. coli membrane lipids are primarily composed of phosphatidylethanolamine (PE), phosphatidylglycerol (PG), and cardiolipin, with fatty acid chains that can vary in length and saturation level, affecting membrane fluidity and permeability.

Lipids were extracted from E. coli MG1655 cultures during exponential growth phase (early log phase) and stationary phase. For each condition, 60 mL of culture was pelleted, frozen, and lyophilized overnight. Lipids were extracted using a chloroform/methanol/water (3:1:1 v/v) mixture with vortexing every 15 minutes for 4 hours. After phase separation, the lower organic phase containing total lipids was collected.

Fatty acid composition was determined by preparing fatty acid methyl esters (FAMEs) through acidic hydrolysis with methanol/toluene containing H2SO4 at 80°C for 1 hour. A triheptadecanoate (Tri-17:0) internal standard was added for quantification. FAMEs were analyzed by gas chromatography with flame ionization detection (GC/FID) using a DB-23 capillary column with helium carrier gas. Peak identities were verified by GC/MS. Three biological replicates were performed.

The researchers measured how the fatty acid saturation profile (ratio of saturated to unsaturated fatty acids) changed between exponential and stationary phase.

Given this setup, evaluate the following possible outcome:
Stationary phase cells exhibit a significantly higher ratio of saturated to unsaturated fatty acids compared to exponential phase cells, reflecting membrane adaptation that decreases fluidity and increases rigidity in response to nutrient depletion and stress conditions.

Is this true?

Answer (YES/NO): NO